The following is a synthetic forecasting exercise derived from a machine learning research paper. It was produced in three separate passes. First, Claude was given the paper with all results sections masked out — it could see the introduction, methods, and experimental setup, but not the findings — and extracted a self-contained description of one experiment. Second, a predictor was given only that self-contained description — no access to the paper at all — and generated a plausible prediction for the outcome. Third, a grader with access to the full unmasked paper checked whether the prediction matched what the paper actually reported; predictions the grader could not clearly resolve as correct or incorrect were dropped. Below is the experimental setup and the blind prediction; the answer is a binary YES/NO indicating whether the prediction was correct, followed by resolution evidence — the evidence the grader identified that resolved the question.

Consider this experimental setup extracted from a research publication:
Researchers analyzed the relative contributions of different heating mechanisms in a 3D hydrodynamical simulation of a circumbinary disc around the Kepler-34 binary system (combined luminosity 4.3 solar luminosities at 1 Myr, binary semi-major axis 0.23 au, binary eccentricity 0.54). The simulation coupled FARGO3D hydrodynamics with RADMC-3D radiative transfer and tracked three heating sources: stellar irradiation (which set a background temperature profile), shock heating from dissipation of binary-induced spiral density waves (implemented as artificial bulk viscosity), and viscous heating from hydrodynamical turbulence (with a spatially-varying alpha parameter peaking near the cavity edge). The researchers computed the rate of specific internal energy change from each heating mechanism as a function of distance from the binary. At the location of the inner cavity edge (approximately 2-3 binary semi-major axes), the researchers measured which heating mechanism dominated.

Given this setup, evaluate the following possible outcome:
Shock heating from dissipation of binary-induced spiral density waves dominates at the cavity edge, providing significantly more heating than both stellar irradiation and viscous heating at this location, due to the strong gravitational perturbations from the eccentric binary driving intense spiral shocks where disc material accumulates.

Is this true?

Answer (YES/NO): NO